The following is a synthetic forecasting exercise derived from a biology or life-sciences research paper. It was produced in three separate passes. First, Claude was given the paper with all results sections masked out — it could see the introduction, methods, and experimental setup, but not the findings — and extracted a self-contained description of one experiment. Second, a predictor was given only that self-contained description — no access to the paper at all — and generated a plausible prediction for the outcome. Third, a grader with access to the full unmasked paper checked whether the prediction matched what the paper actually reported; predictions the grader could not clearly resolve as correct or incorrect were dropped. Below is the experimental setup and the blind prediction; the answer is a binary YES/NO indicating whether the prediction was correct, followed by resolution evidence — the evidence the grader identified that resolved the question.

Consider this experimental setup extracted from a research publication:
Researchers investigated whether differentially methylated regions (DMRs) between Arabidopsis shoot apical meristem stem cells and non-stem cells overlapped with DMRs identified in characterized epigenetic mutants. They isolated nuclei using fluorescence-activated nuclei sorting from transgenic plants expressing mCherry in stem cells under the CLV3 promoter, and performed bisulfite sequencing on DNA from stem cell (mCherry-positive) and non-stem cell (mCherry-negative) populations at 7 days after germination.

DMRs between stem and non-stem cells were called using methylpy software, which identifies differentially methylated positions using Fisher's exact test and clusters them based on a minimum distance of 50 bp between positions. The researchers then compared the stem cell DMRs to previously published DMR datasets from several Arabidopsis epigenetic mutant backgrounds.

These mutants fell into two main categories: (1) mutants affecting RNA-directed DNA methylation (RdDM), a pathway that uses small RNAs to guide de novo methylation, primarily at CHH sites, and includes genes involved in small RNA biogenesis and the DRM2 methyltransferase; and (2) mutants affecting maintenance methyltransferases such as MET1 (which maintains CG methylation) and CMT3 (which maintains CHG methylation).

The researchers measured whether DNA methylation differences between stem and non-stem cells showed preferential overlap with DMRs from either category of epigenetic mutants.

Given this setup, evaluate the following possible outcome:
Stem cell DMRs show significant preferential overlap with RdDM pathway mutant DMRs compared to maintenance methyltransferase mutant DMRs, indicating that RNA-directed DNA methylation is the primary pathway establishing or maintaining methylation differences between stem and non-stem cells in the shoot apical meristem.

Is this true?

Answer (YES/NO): NO